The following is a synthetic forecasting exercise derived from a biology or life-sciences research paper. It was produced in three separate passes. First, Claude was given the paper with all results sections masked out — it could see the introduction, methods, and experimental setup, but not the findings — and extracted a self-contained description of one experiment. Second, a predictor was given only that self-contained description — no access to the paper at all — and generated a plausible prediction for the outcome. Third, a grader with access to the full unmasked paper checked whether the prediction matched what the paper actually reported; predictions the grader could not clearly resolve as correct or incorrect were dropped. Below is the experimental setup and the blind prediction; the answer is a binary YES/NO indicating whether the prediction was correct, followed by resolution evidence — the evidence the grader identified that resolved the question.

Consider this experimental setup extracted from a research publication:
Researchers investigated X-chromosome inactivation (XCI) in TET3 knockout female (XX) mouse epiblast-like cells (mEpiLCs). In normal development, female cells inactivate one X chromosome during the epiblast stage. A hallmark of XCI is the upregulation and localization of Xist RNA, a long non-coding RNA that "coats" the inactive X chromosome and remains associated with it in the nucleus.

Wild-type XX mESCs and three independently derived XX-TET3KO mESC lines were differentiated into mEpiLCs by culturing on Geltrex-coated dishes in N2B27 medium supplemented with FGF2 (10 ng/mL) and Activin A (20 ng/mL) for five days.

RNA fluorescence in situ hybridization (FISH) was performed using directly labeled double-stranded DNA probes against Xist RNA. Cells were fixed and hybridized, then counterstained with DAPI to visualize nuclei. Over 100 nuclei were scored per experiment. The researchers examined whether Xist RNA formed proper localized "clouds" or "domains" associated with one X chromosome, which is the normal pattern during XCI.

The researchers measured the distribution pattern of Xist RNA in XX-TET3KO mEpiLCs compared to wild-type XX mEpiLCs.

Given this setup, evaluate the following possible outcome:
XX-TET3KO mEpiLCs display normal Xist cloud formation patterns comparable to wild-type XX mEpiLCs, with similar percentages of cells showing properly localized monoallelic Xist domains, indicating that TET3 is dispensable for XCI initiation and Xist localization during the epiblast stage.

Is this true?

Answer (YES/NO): NO